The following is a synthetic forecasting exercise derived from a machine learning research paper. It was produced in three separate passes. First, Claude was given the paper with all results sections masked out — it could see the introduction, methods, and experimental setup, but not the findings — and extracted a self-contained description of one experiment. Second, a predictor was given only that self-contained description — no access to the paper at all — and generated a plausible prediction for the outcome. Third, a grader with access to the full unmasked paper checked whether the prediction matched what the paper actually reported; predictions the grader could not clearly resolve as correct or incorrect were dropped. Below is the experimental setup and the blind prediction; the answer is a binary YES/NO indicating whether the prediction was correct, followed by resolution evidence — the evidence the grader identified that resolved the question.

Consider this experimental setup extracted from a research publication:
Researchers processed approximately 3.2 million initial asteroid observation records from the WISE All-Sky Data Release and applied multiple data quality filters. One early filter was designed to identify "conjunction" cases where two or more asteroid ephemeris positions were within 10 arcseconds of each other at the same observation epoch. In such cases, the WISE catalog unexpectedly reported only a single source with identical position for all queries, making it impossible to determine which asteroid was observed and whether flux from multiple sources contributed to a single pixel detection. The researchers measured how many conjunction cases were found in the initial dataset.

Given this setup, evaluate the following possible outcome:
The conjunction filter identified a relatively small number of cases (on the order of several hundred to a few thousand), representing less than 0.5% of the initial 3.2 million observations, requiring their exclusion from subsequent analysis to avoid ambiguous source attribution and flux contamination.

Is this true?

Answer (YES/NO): NO